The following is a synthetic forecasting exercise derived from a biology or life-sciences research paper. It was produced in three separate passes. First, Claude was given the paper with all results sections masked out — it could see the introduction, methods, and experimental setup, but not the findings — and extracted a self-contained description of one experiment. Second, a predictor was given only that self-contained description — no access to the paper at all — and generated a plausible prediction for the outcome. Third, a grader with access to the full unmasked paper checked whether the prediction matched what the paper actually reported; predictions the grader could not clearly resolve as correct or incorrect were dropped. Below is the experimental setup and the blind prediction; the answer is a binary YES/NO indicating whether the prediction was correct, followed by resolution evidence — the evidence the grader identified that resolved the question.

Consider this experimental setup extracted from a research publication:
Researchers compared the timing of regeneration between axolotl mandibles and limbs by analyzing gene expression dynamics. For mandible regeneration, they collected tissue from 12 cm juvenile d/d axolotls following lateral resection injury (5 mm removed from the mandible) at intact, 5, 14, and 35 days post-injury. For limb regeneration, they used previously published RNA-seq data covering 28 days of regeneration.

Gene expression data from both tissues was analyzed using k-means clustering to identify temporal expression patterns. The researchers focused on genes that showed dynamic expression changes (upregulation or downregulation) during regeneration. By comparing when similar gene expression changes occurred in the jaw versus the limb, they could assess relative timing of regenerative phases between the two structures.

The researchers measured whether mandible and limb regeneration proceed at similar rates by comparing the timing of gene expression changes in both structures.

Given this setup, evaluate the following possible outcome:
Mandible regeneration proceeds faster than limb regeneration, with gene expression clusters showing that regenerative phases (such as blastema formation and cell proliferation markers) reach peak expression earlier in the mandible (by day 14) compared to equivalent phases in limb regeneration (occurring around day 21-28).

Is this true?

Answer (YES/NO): NO